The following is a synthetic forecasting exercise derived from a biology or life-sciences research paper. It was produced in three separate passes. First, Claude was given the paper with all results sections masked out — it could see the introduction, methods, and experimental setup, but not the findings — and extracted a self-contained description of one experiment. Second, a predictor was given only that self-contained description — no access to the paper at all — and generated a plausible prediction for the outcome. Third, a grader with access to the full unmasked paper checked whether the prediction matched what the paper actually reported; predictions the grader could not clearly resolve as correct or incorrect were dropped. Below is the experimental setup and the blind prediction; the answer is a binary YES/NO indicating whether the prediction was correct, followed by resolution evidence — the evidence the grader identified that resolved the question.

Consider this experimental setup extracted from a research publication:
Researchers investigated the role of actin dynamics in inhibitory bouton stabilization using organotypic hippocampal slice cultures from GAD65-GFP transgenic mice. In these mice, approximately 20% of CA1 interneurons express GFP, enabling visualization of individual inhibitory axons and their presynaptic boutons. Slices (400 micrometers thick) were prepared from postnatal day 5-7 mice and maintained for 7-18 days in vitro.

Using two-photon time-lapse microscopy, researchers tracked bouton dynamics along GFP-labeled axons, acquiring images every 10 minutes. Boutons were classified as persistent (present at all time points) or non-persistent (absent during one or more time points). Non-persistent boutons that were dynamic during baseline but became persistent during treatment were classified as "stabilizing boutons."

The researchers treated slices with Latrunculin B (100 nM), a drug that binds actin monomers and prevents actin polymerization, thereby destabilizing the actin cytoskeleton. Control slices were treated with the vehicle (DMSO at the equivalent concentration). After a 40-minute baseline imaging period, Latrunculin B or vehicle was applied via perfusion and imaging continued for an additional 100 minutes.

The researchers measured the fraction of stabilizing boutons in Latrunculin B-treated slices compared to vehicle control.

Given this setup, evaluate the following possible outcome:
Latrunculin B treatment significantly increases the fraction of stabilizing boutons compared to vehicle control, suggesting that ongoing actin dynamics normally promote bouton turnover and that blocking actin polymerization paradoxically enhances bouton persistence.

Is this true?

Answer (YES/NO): YES